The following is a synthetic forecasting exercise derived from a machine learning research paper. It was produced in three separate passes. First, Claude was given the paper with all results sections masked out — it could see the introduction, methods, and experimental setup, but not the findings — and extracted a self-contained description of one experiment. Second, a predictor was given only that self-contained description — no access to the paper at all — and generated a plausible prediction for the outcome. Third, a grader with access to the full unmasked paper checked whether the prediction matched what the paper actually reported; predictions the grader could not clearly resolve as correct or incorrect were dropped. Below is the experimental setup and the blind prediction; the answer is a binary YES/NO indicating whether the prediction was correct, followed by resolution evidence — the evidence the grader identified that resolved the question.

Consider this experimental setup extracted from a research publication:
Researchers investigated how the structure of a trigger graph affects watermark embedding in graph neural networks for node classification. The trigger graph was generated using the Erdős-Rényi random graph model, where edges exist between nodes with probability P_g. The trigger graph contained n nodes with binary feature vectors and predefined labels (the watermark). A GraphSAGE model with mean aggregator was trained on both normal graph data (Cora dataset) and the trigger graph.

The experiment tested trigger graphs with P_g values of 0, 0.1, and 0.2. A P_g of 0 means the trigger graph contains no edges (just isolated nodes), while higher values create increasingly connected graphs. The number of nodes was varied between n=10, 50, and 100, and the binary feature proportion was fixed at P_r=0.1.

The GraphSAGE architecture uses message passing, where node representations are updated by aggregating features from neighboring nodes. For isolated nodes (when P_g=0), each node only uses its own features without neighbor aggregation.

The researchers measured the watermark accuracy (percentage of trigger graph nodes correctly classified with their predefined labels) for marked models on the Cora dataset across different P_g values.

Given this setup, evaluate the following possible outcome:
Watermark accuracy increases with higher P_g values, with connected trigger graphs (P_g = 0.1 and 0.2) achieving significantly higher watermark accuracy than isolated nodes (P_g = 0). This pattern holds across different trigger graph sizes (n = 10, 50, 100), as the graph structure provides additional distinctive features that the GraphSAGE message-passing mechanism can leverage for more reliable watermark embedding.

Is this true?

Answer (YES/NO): NO